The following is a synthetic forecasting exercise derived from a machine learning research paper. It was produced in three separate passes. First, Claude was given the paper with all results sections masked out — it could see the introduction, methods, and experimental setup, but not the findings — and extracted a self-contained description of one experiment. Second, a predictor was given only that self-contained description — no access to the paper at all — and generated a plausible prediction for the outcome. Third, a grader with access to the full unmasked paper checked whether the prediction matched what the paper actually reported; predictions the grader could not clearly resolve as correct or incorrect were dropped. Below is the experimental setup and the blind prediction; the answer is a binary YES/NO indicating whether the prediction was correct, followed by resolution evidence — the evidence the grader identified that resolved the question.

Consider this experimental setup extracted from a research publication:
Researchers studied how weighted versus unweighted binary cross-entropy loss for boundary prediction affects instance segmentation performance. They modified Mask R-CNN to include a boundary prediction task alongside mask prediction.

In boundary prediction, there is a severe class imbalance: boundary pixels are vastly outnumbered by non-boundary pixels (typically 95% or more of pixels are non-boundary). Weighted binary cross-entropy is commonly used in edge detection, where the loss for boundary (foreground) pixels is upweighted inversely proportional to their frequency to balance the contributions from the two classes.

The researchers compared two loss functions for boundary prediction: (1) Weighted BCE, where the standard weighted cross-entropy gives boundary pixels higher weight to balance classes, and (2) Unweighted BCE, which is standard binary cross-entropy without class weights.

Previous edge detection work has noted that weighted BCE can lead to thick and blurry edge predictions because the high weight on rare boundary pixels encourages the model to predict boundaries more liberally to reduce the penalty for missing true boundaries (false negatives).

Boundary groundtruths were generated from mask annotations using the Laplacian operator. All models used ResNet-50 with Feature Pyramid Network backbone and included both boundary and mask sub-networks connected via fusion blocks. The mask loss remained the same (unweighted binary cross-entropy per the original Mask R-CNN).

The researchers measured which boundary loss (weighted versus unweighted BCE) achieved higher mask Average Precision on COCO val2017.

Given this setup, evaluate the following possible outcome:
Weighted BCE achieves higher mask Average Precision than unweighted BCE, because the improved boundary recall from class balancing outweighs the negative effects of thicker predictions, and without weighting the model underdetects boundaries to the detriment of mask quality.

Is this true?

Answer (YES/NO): NO